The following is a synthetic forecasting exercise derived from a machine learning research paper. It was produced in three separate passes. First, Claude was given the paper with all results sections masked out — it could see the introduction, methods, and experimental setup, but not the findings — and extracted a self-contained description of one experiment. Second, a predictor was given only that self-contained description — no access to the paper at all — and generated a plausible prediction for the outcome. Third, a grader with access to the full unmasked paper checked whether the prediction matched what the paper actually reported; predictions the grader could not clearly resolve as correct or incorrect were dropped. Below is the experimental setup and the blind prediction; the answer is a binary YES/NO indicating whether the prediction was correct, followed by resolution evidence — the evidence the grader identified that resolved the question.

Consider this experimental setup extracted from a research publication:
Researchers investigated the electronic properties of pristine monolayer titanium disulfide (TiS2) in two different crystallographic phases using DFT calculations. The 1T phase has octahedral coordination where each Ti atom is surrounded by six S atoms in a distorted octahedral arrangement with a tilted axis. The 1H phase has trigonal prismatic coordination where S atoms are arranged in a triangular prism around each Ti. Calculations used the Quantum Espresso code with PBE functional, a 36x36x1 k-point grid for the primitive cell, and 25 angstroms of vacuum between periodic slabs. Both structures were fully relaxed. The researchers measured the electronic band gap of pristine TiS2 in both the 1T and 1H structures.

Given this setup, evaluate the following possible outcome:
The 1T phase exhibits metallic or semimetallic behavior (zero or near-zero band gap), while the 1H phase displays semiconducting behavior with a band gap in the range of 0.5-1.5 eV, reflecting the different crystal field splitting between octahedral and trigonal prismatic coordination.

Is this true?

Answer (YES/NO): YES